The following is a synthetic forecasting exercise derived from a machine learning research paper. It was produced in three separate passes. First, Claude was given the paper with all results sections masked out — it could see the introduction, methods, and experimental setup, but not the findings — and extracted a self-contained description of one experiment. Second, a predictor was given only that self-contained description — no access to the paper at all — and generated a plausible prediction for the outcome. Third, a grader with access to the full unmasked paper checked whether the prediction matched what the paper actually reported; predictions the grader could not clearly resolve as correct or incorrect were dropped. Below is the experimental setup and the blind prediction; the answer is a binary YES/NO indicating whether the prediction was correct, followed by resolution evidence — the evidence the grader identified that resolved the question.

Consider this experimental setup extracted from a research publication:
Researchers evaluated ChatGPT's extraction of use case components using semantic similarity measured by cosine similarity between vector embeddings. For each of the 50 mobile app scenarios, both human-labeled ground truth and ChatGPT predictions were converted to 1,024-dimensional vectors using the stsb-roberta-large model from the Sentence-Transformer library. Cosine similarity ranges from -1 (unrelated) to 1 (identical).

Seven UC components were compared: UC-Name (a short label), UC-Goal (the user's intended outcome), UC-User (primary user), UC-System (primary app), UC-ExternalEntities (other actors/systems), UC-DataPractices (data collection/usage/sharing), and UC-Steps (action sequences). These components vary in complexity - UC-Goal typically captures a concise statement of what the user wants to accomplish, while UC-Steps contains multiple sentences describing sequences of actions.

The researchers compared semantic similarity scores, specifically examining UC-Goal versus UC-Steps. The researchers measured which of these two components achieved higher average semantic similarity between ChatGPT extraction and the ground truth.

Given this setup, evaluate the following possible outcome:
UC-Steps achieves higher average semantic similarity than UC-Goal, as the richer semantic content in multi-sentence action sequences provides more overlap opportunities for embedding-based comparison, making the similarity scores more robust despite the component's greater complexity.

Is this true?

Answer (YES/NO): YES